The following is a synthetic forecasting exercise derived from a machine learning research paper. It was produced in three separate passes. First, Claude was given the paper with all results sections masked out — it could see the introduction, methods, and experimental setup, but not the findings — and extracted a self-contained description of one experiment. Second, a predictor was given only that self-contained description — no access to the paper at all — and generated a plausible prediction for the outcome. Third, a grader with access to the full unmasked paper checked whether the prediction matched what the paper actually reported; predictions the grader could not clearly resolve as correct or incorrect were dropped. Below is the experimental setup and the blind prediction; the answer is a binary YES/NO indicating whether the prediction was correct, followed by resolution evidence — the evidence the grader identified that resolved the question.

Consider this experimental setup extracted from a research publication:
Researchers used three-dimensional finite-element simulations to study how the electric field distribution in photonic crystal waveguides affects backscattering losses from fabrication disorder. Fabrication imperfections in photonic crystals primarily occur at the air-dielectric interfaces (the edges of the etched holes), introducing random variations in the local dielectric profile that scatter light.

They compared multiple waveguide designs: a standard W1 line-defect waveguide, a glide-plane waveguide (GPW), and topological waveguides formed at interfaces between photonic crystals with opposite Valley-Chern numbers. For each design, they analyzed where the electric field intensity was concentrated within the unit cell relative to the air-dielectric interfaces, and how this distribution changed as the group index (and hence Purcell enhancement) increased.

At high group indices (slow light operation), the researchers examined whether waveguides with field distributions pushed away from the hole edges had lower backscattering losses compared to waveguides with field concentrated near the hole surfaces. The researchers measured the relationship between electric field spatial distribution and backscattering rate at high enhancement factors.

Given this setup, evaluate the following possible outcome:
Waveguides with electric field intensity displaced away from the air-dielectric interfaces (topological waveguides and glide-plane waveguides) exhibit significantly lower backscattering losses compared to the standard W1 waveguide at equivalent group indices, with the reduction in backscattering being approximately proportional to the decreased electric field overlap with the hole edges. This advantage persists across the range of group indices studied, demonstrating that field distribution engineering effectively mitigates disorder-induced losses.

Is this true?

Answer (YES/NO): NO